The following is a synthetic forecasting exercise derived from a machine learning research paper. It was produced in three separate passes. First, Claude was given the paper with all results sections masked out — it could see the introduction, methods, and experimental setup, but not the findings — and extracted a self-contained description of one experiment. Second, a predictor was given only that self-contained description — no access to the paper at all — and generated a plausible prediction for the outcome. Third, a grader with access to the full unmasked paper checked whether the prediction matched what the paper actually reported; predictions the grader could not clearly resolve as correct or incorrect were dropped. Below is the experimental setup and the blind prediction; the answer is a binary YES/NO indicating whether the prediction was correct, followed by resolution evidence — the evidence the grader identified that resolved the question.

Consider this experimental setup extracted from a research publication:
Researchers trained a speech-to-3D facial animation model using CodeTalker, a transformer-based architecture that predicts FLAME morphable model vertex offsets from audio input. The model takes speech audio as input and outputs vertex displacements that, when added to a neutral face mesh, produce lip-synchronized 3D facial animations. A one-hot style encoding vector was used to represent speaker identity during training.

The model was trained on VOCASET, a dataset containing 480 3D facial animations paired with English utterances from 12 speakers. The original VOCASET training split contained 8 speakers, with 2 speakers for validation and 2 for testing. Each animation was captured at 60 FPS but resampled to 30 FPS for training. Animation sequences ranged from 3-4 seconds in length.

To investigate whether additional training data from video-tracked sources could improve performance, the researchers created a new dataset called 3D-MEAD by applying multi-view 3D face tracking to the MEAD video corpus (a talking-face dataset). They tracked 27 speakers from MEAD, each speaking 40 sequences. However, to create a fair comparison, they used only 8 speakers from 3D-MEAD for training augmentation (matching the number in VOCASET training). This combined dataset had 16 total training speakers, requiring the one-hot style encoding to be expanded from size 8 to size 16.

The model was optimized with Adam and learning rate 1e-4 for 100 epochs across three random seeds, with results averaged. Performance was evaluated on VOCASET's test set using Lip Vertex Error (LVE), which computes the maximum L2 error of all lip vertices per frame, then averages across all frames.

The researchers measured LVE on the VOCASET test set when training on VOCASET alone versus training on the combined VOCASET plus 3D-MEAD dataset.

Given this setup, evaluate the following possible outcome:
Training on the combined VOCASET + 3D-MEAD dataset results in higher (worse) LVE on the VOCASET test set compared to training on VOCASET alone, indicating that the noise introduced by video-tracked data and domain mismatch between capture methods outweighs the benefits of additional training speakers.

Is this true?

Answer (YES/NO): NO